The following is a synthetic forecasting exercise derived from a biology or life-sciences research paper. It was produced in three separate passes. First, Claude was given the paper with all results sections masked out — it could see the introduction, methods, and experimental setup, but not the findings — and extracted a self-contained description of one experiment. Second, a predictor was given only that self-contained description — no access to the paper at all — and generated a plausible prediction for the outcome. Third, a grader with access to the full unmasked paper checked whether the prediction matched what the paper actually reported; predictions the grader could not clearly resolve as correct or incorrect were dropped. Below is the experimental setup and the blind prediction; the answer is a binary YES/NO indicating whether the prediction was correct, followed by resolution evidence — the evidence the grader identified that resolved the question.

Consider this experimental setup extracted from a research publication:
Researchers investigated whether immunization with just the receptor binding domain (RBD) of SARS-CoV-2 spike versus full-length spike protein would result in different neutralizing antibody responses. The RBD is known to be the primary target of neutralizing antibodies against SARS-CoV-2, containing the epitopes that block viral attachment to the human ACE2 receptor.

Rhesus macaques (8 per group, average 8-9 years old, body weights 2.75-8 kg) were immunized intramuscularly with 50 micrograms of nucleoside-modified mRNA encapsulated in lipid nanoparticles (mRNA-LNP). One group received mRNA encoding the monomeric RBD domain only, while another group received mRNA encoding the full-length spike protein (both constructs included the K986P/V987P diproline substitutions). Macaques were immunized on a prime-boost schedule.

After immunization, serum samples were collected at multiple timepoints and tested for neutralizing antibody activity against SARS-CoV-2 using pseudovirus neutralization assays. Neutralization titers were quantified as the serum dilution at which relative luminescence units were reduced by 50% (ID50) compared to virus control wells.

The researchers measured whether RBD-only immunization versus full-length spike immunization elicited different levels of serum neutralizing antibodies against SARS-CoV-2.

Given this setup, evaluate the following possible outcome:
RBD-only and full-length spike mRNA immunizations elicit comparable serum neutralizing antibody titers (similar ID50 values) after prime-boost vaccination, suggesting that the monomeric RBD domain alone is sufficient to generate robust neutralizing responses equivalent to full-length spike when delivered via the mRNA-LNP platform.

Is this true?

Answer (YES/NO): YES